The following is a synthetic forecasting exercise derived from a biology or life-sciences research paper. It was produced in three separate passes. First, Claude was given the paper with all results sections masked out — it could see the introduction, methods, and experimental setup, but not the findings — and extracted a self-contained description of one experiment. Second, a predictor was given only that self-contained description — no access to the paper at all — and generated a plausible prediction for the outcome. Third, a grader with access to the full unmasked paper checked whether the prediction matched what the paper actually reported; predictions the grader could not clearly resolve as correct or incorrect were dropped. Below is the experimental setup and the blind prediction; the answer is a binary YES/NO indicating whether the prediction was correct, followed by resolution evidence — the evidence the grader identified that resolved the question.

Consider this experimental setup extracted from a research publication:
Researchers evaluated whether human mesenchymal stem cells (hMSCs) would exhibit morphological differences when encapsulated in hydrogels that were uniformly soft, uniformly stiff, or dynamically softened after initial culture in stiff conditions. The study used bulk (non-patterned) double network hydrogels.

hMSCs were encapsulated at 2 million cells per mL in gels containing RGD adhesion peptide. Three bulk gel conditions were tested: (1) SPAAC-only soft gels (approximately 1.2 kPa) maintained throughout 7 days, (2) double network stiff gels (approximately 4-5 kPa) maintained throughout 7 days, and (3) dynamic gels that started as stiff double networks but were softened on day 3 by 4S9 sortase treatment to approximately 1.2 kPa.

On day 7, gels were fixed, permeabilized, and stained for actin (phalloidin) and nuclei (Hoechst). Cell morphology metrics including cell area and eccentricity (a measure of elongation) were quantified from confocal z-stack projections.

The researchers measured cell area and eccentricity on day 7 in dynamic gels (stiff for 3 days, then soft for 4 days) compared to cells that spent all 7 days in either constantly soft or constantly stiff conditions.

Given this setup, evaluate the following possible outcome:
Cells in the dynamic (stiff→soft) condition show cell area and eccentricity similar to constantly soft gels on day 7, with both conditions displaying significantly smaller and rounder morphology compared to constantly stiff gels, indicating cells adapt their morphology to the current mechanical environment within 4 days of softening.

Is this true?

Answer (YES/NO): NO